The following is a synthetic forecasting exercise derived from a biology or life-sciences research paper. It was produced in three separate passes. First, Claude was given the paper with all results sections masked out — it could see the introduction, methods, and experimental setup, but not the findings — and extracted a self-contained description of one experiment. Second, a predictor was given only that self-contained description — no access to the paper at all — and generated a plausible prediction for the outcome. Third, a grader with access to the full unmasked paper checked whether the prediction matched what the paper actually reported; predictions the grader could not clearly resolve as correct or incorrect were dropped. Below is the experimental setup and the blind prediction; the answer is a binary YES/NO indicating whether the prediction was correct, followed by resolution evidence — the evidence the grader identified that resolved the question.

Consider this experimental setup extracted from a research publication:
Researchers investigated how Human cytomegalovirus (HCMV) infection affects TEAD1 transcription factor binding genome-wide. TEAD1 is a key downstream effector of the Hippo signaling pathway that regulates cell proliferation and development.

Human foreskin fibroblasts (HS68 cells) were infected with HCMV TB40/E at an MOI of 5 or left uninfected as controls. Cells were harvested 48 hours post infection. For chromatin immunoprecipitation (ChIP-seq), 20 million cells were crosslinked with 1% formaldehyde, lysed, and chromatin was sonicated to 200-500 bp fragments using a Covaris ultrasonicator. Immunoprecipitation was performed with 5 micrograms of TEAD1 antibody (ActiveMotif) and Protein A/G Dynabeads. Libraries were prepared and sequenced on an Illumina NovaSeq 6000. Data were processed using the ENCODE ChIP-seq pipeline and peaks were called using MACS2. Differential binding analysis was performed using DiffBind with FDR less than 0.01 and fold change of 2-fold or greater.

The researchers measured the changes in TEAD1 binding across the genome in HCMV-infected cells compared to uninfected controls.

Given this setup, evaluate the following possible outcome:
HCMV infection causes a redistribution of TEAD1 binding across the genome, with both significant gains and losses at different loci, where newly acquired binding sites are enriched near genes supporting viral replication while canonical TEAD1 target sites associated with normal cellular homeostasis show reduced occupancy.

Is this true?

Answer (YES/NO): NO